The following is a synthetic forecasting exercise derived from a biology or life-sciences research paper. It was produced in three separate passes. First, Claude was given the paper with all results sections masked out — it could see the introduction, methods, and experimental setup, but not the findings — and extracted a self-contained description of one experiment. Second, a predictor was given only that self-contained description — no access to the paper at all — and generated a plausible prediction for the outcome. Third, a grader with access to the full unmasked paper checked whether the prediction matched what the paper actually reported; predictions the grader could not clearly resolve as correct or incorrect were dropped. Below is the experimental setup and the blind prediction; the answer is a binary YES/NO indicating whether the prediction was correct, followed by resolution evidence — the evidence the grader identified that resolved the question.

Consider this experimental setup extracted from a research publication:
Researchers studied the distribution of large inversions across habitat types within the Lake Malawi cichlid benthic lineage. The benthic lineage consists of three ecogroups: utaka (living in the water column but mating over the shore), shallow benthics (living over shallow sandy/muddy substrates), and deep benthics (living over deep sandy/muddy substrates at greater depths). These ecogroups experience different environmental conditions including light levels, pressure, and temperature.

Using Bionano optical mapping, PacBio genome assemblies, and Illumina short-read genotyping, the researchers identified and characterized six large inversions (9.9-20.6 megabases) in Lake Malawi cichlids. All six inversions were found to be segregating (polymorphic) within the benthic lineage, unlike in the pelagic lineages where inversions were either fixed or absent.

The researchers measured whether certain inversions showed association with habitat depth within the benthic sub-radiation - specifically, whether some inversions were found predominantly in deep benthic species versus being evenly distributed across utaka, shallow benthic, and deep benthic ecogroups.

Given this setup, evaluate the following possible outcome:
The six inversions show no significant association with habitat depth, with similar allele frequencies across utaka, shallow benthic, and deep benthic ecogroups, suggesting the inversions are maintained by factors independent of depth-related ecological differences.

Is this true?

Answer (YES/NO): NO